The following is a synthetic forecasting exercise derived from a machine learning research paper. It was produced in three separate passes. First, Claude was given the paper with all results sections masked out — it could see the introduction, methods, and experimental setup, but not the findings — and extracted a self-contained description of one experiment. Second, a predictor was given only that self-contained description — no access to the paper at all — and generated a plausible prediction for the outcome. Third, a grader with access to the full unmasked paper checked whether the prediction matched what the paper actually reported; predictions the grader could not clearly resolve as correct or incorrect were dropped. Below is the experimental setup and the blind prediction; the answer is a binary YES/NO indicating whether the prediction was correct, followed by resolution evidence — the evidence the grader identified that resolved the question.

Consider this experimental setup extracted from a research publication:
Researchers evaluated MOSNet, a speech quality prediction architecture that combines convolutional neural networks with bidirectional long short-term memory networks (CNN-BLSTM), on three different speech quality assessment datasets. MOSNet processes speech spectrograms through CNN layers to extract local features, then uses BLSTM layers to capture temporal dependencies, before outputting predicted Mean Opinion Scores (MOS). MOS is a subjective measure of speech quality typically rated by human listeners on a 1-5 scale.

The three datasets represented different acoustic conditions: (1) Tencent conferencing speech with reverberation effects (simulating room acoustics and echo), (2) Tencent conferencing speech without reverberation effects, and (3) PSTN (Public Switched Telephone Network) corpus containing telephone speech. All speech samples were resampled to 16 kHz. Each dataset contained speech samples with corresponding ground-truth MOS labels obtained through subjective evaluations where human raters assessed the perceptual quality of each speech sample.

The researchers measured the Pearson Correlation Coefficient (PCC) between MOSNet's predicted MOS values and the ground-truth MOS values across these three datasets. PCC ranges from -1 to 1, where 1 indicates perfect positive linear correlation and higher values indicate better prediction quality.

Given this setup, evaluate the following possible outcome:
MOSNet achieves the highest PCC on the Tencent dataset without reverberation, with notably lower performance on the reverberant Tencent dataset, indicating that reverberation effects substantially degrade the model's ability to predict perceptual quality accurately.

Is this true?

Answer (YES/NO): NO